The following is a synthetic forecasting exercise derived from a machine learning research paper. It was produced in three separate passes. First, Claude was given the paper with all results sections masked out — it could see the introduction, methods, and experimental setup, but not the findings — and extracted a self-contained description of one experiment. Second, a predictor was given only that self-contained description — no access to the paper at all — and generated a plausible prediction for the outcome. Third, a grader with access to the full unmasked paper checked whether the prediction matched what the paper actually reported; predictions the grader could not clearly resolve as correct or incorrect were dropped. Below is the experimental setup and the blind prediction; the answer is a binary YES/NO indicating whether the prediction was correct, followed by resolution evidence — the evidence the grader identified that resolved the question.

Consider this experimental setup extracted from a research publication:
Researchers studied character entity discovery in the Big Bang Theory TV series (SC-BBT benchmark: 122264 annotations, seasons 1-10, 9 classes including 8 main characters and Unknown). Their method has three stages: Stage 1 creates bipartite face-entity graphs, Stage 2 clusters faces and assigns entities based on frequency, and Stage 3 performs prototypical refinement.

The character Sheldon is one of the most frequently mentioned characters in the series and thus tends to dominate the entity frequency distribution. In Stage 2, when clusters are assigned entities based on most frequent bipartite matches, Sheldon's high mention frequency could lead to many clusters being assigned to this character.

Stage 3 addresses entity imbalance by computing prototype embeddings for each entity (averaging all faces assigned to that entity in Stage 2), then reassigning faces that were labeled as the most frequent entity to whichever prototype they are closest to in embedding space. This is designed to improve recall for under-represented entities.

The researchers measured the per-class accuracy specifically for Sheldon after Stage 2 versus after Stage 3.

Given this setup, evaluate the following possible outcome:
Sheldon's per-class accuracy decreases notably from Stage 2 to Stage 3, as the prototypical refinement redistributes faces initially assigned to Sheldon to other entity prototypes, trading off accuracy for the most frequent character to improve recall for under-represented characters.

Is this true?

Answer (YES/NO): YES